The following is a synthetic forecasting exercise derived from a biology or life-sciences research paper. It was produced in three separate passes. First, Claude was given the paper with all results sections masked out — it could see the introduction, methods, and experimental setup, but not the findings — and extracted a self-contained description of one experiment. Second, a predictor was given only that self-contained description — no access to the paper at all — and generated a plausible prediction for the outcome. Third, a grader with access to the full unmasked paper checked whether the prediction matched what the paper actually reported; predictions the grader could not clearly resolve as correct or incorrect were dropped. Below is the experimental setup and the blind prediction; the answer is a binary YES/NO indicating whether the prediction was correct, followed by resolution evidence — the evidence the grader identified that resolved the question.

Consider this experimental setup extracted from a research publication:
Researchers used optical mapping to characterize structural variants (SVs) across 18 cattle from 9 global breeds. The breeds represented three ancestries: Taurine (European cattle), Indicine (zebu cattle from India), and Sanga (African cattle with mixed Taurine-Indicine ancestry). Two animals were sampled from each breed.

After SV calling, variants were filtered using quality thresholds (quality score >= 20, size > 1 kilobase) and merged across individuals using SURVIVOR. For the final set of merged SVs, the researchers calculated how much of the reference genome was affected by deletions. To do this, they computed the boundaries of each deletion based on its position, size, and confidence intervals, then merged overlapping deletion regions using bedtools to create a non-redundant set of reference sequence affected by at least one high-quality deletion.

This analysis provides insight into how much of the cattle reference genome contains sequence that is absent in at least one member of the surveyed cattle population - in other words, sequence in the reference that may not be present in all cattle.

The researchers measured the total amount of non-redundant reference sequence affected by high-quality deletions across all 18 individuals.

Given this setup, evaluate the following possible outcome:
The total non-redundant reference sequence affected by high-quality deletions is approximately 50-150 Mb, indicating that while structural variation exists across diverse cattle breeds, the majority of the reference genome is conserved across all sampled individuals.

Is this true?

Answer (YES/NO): YES